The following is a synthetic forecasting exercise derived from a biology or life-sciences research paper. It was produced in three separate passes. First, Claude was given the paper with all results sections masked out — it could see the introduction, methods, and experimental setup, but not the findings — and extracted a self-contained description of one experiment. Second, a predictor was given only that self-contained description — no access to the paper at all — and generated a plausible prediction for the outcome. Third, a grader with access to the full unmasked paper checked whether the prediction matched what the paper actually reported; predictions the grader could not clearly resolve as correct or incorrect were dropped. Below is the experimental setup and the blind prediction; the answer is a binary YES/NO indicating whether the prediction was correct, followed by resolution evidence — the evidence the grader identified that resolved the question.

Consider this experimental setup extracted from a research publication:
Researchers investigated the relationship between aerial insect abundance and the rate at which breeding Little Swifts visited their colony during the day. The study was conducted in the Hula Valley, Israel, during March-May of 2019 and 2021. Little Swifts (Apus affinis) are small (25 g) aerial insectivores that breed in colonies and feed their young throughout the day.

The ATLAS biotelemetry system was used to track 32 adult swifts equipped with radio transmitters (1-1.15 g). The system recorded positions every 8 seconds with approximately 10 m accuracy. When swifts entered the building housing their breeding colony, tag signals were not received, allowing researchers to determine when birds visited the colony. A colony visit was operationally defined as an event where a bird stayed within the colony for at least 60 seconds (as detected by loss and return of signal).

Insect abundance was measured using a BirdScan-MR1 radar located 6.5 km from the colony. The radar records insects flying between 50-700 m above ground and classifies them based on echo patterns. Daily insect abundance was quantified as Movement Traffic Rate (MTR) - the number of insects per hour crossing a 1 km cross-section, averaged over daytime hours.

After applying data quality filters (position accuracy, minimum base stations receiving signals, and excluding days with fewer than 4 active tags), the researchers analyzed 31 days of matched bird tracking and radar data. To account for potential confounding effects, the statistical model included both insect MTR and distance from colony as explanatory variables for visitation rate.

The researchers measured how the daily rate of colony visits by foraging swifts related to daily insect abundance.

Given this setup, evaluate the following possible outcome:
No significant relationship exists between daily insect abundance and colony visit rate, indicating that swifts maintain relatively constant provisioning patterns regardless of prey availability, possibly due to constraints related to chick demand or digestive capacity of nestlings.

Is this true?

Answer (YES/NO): NO